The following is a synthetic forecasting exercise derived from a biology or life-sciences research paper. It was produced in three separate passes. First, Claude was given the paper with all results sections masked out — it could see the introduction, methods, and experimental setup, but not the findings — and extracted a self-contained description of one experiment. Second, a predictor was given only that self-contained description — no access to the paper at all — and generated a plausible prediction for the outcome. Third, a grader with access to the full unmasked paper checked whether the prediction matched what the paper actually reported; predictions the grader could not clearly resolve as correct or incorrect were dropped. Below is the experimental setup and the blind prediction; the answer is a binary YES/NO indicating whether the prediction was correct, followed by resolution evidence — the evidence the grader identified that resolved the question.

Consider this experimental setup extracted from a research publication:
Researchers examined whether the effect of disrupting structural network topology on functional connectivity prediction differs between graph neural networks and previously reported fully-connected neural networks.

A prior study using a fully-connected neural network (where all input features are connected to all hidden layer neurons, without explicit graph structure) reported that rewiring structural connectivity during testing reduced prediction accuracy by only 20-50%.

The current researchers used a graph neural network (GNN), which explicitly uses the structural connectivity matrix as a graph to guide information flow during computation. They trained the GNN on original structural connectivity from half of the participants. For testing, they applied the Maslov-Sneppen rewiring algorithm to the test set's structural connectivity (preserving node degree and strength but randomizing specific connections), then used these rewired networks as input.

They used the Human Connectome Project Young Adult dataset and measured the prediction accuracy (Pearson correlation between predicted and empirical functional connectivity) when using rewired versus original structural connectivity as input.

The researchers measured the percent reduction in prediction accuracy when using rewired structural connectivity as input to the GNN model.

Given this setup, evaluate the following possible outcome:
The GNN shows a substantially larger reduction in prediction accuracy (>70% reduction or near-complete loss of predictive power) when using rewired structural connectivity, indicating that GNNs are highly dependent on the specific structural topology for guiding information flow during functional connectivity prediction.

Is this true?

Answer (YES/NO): YES